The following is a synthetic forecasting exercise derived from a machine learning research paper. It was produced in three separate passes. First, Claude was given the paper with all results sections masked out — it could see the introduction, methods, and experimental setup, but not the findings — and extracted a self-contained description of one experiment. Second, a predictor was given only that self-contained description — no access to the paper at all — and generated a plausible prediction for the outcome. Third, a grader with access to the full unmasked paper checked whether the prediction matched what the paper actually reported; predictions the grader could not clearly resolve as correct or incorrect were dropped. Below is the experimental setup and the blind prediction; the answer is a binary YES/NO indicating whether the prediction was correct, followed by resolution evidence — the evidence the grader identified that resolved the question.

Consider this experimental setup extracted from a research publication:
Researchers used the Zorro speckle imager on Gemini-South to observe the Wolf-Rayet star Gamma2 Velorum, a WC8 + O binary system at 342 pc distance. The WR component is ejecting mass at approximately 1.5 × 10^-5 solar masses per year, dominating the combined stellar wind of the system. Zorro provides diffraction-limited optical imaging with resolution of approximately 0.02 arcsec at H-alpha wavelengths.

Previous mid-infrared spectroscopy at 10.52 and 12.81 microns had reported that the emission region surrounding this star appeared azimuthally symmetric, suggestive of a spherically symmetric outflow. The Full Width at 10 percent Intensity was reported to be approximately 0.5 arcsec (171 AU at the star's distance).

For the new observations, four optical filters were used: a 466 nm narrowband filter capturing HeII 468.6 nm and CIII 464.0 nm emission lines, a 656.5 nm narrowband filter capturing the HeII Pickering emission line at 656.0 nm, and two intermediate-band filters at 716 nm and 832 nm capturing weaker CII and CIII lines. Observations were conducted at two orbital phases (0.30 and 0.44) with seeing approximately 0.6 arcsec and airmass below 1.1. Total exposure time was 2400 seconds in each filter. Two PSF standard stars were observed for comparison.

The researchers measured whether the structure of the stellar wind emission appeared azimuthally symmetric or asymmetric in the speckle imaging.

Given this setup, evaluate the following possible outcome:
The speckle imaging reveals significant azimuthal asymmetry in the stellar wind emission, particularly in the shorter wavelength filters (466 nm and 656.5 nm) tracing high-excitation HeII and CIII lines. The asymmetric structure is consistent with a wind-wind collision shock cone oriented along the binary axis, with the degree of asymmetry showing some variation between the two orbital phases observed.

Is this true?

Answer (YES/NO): NO